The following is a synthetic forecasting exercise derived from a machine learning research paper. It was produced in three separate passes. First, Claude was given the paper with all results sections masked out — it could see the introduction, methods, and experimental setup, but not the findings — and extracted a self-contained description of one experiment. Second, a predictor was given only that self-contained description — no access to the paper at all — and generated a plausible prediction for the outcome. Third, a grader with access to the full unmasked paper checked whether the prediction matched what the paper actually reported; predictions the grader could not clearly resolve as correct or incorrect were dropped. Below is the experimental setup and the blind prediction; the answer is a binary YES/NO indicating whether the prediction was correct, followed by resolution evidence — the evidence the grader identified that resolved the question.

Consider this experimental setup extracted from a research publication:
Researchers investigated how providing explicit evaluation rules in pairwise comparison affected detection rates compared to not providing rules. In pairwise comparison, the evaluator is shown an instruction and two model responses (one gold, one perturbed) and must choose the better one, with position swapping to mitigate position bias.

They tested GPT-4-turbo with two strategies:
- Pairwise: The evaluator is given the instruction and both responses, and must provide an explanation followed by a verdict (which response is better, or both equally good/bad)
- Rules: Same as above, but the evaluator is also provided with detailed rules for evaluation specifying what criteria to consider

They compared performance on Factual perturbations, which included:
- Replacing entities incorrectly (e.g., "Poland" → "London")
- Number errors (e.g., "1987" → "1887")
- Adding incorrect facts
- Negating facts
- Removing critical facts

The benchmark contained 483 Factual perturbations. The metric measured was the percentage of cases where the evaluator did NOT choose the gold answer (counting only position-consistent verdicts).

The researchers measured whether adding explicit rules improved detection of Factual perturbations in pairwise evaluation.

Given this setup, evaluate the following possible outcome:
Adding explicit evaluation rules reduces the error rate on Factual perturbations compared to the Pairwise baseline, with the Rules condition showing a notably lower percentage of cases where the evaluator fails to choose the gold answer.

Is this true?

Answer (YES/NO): NO